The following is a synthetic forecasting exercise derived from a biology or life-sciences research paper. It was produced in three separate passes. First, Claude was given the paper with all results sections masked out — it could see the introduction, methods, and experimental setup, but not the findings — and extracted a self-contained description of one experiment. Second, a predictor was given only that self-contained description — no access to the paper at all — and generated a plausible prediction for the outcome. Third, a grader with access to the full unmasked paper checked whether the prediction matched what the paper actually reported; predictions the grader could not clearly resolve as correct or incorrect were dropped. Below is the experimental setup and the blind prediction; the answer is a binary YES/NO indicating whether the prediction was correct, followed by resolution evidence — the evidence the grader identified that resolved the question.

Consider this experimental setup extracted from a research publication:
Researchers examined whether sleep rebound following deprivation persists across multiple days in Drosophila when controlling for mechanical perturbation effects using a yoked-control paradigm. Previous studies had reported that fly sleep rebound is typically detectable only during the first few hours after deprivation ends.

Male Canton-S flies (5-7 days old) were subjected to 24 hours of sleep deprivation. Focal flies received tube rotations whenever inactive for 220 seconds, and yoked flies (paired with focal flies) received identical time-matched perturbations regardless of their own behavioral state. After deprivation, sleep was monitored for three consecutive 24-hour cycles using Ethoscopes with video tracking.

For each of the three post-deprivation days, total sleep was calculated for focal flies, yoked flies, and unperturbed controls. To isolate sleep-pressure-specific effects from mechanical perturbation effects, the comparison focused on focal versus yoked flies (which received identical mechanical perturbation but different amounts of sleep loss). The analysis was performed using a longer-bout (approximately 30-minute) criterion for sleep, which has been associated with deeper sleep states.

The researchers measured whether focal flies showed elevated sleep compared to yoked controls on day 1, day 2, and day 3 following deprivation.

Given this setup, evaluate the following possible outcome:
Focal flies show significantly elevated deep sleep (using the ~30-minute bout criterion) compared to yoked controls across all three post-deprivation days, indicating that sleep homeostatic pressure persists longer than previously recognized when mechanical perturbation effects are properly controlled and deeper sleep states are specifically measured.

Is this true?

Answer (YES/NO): NO